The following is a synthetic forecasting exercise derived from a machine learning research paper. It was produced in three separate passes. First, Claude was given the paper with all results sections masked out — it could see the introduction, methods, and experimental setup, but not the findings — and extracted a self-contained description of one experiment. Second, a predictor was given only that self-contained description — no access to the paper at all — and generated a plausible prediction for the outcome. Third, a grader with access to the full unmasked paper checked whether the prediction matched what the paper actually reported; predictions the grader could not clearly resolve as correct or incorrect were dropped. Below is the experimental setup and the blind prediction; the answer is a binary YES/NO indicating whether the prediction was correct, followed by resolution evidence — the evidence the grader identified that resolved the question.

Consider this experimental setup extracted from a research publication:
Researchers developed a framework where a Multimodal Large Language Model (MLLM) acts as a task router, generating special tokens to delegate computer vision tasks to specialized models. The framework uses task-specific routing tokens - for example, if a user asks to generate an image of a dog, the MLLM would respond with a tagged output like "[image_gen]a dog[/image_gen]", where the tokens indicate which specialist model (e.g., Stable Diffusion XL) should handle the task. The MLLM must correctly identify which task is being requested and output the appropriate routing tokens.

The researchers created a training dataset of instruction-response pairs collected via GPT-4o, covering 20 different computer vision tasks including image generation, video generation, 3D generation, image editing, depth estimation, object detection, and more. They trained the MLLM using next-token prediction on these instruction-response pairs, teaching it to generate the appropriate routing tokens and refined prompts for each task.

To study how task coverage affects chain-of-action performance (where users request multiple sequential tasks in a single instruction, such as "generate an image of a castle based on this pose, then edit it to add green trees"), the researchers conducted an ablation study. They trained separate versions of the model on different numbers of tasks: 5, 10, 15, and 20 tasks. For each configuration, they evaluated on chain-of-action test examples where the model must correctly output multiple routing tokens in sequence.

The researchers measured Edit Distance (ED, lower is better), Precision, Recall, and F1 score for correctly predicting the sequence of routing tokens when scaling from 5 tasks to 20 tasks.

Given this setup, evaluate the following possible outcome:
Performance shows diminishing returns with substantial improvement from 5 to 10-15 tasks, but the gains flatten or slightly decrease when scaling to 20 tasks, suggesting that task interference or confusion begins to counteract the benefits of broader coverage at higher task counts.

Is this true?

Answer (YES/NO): NO